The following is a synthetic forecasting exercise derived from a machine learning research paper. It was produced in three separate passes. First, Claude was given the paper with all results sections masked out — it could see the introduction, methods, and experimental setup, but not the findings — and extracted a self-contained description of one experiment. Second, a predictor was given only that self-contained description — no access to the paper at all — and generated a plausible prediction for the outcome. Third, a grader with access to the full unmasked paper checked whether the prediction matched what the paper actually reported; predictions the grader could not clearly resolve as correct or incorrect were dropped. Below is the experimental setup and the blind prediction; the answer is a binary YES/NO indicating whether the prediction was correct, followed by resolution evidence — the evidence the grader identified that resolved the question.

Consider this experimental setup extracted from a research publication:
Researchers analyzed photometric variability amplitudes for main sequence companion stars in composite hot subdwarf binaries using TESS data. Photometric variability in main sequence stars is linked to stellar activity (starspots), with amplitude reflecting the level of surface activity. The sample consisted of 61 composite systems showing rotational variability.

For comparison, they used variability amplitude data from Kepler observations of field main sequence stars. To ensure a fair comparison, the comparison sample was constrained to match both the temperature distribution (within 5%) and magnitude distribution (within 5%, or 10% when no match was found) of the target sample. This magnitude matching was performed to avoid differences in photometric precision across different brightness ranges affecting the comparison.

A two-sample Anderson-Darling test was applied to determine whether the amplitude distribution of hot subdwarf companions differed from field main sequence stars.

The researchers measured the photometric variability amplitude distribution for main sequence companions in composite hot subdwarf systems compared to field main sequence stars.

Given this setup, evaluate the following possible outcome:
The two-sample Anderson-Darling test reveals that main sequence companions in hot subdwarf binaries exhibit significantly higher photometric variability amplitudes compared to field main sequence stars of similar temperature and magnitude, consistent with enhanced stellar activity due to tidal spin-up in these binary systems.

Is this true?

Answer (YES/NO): NO